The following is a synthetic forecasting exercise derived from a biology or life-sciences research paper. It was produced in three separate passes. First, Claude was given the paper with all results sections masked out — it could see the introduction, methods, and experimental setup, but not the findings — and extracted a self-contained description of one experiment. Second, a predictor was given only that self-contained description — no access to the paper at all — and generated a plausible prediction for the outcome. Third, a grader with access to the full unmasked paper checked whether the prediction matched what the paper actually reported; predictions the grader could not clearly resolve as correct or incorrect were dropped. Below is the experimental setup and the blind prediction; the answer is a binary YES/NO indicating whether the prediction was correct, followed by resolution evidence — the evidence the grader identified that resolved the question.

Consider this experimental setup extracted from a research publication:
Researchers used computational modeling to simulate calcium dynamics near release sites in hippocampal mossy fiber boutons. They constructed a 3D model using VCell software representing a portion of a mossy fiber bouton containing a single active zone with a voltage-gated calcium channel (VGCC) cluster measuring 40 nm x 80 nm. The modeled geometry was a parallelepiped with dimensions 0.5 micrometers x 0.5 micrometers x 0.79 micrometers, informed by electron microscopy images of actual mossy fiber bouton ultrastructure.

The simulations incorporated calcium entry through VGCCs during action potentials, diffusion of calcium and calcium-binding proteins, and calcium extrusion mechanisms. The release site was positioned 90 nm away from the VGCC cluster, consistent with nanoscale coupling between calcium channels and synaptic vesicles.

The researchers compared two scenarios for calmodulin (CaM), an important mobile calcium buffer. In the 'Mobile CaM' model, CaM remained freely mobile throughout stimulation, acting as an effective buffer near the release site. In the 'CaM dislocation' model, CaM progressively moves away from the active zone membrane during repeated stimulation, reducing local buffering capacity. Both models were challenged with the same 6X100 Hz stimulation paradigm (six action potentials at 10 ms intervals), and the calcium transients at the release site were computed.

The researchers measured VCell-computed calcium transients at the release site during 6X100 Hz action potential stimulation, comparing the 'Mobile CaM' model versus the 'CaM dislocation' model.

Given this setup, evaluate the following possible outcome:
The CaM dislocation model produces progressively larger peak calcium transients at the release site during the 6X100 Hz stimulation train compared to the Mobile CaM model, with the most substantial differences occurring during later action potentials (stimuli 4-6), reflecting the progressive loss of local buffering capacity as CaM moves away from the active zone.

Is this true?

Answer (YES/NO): YES